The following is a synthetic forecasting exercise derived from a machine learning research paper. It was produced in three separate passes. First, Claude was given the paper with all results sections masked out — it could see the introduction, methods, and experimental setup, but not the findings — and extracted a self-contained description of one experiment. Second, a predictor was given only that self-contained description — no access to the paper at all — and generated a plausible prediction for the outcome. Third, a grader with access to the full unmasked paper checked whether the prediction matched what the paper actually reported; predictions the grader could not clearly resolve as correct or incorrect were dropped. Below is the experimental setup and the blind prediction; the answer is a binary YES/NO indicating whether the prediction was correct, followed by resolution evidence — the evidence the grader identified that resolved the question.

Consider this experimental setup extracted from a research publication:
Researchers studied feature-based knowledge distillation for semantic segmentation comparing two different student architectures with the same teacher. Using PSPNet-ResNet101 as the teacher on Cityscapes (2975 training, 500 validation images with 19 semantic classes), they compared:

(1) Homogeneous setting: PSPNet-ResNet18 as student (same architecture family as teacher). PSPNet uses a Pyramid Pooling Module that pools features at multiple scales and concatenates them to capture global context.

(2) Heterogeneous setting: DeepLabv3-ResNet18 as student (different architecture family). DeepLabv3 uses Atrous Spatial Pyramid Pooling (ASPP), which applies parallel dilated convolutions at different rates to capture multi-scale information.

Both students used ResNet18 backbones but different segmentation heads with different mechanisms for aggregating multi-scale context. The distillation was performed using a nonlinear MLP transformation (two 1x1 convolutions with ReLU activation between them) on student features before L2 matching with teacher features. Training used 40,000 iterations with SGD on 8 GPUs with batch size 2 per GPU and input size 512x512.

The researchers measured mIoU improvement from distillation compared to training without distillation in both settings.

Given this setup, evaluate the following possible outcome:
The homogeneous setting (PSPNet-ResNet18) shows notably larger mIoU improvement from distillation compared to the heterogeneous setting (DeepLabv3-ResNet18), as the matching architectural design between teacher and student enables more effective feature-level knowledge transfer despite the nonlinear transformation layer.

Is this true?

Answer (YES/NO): YES